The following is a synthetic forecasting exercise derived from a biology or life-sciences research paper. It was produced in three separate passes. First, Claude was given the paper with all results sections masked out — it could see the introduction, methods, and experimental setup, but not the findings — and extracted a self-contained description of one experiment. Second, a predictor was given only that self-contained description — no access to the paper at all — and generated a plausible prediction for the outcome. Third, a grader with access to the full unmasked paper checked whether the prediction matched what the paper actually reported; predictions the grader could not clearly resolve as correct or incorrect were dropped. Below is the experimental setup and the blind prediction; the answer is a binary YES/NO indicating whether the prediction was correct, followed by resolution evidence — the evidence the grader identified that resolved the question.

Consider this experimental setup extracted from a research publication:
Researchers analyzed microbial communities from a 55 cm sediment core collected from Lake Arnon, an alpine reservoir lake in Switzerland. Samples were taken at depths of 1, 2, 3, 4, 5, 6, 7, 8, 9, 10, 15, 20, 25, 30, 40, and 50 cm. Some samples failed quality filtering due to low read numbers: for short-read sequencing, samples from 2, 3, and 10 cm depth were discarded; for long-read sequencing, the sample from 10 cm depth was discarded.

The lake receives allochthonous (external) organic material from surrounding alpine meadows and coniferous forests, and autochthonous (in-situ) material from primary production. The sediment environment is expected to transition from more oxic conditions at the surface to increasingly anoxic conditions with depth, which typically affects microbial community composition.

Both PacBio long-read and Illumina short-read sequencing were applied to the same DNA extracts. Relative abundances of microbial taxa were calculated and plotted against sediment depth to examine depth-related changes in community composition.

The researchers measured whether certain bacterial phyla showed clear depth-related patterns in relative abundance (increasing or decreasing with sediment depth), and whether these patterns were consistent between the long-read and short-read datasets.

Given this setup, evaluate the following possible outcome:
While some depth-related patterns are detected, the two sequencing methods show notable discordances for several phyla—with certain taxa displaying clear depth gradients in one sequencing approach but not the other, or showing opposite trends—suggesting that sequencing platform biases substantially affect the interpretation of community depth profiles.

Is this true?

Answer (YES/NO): NO